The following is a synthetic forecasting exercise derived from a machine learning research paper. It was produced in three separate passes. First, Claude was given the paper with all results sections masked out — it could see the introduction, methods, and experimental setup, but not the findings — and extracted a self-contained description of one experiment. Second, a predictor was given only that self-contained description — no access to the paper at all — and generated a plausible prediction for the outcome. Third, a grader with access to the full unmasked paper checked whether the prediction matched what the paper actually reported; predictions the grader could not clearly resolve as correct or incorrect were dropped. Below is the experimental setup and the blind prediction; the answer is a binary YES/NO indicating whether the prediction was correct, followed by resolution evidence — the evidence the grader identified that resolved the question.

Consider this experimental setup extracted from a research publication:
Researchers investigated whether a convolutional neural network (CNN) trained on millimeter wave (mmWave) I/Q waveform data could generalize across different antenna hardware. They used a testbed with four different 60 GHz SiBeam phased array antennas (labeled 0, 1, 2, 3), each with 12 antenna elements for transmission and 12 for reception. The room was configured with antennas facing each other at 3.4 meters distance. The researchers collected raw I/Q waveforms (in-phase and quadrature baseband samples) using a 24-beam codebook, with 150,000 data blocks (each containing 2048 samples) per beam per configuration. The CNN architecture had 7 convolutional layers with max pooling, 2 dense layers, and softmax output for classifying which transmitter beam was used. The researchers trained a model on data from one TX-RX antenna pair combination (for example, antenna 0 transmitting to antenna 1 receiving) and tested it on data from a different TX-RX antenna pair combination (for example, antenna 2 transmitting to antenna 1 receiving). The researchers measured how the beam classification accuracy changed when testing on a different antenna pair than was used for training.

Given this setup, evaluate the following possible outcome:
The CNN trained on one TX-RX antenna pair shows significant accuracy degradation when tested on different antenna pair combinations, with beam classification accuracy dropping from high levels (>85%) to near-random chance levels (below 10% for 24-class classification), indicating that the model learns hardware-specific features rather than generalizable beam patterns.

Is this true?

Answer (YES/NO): NO